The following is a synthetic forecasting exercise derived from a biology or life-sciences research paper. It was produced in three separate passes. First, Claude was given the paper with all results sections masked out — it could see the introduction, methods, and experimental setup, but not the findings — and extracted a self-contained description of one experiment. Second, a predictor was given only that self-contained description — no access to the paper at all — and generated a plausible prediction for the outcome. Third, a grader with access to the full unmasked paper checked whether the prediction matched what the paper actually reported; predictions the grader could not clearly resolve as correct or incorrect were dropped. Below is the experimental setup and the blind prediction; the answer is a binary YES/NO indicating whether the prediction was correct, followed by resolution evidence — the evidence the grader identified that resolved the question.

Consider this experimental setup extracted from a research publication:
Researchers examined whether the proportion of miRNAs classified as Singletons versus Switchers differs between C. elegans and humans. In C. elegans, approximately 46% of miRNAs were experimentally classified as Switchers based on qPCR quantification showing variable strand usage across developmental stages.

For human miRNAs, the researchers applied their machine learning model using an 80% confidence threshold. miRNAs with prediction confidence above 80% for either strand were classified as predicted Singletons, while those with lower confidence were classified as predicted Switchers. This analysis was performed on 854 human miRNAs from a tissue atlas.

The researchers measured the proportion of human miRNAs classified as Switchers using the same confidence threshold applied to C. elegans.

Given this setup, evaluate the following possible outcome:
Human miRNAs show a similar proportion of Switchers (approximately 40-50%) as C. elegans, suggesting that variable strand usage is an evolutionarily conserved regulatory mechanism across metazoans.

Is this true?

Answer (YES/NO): NO